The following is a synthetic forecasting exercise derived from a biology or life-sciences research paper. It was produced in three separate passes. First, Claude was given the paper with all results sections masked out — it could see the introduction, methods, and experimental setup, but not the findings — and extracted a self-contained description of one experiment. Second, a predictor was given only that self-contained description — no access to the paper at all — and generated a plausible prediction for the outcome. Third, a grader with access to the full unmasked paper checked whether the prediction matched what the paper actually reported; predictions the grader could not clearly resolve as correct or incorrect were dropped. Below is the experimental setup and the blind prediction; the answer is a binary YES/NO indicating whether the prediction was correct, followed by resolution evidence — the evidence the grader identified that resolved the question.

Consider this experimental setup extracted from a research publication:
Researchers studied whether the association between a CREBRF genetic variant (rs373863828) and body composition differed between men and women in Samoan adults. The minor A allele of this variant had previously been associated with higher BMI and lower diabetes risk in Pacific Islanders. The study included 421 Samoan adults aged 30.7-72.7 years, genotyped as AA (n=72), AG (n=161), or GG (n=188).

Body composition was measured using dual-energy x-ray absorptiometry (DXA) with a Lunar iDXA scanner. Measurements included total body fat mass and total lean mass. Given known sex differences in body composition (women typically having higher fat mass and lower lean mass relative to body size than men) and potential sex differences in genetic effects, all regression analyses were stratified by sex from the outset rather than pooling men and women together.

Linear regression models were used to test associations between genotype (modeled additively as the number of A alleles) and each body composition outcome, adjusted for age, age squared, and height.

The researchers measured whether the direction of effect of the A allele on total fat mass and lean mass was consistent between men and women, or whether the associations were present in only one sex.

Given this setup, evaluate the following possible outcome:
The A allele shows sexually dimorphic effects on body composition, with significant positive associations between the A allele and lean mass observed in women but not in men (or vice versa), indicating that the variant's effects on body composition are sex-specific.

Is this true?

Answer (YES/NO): NO